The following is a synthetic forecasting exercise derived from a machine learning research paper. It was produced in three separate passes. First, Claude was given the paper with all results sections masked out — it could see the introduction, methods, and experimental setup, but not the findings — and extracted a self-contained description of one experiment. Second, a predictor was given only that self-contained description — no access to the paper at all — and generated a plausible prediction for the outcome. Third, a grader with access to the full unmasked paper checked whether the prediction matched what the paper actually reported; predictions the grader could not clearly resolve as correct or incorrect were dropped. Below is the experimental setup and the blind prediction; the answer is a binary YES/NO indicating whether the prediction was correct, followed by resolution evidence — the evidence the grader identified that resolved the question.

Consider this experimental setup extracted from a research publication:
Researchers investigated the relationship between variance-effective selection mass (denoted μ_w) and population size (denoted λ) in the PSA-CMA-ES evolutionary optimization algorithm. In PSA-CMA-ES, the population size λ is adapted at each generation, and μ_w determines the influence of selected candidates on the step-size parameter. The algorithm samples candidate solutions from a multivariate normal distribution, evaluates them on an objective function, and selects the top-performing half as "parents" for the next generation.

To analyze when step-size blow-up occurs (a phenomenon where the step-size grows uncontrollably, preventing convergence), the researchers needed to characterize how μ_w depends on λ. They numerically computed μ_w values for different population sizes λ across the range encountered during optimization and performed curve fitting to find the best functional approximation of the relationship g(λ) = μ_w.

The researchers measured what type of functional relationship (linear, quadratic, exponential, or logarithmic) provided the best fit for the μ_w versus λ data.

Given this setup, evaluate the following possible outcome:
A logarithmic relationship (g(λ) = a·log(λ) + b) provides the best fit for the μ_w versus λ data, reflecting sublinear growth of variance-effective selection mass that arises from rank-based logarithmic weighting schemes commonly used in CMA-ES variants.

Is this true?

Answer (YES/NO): NO